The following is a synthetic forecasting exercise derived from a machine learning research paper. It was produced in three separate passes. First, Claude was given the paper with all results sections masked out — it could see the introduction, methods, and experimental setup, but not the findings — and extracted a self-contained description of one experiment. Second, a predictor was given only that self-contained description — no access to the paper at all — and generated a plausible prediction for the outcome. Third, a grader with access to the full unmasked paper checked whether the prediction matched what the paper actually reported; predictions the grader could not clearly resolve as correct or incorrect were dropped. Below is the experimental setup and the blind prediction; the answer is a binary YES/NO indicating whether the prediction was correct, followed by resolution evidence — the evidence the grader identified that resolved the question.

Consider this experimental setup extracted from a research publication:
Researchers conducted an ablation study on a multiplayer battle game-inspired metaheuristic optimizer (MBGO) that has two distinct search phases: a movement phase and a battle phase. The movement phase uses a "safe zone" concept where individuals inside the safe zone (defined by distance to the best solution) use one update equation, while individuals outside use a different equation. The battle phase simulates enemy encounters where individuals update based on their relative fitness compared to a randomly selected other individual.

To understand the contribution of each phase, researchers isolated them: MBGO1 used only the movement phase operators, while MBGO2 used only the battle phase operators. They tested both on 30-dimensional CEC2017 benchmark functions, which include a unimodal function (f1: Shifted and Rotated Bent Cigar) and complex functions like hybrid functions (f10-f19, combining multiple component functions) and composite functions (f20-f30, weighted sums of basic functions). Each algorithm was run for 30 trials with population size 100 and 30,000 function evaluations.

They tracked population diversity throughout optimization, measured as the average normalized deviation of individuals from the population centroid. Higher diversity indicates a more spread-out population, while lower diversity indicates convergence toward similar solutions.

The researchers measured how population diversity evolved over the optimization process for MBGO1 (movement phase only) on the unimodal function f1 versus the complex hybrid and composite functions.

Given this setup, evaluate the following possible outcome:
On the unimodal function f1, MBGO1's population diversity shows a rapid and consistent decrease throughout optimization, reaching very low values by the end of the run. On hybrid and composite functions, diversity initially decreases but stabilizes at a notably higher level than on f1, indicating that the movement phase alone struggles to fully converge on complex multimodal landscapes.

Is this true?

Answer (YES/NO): NO